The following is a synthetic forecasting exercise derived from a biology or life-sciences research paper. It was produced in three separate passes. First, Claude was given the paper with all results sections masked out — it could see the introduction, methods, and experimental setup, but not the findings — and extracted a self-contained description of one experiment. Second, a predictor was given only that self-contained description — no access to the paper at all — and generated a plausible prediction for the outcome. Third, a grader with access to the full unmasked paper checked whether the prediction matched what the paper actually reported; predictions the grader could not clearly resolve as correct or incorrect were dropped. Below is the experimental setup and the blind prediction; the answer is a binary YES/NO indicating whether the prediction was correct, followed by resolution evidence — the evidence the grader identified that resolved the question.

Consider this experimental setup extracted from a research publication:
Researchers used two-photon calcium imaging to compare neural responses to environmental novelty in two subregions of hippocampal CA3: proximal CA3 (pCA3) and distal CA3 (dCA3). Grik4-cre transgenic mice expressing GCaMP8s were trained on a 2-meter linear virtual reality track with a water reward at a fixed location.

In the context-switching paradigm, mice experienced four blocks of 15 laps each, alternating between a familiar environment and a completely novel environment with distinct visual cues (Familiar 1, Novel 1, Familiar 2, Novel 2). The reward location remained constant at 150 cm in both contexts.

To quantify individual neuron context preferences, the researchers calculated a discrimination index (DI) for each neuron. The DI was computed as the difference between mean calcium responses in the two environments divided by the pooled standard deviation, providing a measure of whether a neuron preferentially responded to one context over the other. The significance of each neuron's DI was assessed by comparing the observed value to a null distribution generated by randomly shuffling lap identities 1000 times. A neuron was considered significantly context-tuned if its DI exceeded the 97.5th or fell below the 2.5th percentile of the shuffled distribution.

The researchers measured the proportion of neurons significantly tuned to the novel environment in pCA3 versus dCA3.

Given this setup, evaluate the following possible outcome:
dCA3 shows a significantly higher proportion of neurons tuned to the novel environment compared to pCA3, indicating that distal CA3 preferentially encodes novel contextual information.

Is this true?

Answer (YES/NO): YES